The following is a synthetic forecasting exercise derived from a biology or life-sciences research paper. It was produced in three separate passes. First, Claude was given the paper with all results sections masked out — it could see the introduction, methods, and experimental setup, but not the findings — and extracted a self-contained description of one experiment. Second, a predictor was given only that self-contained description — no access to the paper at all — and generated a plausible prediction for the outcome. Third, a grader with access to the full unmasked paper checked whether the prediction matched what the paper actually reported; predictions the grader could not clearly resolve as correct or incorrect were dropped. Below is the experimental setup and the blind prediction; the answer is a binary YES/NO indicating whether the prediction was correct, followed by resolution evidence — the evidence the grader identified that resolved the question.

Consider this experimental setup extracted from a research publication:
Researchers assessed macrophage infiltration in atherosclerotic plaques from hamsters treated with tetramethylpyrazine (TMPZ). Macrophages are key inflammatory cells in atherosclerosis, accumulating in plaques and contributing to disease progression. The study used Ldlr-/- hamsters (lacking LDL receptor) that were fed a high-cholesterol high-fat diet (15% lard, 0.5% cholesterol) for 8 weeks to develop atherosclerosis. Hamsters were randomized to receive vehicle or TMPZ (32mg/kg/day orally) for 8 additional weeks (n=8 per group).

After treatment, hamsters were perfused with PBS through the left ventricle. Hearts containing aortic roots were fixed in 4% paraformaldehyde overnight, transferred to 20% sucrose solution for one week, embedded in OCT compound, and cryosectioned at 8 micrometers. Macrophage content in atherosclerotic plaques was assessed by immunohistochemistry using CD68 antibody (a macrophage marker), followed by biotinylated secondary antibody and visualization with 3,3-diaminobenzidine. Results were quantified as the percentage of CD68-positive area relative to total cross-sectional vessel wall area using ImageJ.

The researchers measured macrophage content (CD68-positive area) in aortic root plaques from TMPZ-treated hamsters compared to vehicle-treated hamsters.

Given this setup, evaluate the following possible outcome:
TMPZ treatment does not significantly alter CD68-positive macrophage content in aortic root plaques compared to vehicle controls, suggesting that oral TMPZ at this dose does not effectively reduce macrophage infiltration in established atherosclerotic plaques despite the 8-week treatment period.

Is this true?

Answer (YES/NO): NO